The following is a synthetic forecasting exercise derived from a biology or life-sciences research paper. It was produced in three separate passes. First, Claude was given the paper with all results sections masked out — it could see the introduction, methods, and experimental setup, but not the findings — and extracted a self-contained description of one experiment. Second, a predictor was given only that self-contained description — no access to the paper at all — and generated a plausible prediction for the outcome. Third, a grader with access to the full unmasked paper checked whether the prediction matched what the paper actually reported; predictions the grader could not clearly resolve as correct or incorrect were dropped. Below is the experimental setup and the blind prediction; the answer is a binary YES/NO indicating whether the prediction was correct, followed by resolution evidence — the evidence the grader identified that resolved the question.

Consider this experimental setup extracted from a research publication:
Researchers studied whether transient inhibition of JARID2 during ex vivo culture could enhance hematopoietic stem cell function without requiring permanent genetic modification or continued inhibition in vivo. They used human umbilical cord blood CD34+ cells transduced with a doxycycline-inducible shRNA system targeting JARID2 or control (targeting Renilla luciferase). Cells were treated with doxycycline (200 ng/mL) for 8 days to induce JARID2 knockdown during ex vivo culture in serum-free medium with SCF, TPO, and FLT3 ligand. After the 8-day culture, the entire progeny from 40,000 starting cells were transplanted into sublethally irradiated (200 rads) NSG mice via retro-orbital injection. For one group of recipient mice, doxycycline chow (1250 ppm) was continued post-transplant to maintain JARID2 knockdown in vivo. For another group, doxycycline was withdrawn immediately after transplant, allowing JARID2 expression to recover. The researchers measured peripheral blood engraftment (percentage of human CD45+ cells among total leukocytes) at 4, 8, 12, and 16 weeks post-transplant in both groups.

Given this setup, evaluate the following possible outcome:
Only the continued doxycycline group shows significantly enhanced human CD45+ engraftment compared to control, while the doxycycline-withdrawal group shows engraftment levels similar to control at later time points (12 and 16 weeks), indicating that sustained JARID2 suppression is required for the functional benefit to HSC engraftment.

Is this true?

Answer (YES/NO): NO